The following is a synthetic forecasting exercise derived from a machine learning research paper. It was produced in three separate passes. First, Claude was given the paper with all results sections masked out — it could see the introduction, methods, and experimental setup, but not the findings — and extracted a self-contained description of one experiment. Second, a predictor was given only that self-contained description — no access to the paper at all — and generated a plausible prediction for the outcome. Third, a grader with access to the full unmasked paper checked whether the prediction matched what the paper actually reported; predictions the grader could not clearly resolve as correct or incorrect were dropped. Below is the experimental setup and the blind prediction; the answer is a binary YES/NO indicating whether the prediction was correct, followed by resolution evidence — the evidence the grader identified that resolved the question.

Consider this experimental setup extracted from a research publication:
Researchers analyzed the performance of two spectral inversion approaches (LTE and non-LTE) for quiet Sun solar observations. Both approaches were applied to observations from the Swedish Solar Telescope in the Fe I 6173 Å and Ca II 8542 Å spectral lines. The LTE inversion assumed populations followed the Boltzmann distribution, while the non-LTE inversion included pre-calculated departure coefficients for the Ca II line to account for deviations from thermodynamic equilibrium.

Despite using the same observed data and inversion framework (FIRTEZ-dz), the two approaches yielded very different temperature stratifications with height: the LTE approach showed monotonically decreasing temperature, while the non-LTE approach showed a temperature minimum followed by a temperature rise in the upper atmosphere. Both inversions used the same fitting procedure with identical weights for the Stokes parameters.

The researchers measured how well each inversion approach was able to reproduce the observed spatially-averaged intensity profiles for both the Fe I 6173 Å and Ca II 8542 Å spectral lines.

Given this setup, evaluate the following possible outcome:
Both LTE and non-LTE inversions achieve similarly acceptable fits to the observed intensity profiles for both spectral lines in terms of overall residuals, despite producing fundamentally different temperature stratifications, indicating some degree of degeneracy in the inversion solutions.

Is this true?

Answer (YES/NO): YES